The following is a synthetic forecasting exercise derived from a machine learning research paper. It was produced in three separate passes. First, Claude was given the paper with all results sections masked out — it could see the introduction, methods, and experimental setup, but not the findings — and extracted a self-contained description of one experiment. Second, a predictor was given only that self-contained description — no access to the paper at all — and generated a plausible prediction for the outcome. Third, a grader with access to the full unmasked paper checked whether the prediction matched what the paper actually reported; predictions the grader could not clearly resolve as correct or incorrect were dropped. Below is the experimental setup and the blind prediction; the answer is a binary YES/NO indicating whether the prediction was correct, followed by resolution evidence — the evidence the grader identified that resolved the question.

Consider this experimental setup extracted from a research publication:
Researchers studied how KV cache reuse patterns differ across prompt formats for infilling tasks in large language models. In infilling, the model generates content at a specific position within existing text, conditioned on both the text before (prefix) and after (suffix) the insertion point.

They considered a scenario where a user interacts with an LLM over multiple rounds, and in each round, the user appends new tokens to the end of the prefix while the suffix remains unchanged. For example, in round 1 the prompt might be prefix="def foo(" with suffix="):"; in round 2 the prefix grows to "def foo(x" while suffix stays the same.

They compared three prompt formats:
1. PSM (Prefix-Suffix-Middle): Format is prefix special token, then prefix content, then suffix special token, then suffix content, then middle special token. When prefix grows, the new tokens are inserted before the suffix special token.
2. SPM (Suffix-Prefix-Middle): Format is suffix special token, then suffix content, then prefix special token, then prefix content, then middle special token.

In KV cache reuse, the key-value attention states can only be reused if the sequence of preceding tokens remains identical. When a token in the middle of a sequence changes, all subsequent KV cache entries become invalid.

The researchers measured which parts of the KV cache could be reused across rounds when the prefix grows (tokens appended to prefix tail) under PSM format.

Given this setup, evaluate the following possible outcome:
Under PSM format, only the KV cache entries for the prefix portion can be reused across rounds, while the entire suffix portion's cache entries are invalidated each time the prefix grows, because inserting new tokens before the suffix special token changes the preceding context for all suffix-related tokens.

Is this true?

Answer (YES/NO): YES